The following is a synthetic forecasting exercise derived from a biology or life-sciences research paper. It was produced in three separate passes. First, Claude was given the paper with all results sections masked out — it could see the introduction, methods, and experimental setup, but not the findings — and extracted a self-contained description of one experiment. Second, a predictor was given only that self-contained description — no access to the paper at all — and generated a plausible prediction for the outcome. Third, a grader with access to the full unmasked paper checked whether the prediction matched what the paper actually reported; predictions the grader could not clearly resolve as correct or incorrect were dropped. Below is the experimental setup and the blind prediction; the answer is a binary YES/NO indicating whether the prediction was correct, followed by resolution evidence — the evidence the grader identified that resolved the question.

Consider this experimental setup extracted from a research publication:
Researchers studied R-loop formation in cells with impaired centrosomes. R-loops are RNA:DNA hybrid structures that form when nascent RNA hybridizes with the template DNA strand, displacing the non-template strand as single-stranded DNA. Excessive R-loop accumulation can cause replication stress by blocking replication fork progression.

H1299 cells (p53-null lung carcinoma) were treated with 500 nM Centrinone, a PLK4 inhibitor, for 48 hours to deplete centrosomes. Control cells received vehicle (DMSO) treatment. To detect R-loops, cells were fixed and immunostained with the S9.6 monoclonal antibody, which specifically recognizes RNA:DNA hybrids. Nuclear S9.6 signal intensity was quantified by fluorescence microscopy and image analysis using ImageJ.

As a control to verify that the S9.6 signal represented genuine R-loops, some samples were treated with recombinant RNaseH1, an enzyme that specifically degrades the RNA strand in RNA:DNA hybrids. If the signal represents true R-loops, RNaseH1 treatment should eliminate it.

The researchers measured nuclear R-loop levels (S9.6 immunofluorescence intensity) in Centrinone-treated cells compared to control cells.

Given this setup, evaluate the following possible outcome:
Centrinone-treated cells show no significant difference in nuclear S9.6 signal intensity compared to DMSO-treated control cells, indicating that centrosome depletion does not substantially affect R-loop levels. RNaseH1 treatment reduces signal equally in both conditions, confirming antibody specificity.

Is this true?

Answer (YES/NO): NO